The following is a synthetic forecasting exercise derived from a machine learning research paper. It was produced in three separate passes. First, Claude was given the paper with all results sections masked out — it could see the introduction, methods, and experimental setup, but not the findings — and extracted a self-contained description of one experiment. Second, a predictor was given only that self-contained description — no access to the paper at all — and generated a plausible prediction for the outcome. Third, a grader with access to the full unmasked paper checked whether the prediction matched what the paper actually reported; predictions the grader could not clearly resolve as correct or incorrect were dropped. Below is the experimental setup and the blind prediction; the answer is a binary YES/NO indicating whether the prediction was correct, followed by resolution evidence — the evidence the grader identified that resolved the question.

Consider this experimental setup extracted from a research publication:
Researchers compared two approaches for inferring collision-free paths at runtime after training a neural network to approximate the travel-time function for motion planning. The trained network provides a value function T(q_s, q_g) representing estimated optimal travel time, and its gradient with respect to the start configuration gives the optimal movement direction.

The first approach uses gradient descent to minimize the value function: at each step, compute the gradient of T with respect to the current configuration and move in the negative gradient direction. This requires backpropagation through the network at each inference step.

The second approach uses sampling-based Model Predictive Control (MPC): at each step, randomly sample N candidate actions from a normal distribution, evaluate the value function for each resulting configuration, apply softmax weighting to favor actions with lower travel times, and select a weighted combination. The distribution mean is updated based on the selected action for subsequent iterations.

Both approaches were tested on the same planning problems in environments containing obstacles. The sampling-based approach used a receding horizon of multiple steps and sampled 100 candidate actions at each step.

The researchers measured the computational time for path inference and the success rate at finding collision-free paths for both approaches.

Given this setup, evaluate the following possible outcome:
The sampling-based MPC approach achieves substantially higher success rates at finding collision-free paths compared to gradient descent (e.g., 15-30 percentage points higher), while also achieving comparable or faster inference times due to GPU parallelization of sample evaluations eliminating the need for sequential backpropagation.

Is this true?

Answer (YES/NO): NO